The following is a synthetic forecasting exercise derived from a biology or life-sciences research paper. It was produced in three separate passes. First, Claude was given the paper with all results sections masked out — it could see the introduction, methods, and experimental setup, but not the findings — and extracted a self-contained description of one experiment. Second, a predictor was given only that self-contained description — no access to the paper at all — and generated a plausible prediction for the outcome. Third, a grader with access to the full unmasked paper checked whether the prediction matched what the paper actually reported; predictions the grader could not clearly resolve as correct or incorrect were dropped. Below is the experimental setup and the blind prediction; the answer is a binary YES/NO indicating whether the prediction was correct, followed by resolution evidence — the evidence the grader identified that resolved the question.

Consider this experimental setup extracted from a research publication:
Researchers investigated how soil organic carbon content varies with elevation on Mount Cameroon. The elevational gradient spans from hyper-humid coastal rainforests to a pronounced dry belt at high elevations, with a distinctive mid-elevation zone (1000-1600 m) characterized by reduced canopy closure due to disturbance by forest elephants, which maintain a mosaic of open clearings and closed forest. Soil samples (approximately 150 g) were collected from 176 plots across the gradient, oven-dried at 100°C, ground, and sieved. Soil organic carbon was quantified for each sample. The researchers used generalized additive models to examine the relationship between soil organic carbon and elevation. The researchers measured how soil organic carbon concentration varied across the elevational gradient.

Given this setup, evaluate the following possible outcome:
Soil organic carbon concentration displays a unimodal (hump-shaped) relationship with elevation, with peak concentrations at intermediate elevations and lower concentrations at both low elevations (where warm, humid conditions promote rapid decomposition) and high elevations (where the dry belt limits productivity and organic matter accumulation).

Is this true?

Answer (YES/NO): YES